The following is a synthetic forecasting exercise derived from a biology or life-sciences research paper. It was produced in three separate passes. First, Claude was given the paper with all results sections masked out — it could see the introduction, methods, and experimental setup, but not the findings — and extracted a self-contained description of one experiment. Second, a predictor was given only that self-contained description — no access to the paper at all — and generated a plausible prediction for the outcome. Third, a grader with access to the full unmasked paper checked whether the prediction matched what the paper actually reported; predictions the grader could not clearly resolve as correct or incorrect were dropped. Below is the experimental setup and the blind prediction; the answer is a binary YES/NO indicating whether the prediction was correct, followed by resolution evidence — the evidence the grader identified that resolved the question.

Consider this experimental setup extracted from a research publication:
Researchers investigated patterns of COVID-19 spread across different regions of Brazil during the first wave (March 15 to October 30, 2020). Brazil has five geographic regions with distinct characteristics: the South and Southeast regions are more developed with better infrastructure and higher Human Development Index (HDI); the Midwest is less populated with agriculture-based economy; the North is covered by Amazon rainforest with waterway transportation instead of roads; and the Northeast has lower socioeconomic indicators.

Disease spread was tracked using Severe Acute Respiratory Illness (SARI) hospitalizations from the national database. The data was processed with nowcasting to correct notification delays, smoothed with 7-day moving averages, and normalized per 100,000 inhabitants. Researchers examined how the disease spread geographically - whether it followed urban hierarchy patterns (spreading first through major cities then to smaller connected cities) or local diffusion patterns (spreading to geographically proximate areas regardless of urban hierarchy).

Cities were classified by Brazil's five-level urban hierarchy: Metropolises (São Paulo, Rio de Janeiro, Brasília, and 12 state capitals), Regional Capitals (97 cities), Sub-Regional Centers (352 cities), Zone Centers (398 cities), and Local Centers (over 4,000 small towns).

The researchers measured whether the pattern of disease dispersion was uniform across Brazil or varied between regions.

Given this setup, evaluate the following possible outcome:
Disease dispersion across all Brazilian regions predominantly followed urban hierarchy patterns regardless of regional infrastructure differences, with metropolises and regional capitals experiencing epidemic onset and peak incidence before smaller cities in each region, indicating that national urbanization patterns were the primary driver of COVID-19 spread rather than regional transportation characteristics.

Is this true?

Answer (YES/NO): NO